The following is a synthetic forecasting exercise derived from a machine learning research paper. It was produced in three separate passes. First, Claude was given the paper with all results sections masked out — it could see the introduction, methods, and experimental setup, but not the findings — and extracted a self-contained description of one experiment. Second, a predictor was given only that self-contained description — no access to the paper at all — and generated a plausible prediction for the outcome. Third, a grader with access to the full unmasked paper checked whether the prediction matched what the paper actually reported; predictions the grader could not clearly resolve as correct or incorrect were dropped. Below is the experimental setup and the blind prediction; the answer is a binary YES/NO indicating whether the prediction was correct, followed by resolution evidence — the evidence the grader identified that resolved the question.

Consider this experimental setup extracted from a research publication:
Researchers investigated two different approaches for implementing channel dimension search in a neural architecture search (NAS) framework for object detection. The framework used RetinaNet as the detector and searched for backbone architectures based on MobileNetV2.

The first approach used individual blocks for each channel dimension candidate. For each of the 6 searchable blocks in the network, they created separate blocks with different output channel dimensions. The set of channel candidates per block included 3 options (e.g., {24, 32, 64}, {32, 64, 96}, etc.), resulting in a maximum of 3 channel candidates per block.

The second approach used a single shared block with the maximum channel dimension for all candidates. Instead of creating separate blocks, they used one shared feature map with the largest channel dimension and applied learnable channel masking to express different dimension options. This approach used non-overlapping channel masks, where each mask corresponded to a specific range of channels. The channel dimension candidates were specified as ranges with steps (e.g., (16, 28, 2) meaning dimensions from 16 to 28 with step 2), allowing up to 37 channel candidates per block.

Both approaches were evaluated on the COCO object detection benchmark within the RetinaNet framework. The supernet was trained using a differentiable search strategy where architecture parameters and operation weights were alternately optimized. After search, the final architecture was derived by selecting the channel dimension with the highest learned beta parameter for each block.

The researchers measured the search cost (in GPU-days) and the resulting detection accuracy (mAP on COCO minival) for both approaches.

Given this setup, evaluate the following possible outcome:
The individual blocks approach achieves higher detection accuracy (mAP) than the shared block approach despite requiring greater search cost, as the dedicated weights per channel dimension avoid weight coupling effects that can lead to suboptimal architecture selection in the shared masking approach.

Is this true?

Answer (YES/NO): NO